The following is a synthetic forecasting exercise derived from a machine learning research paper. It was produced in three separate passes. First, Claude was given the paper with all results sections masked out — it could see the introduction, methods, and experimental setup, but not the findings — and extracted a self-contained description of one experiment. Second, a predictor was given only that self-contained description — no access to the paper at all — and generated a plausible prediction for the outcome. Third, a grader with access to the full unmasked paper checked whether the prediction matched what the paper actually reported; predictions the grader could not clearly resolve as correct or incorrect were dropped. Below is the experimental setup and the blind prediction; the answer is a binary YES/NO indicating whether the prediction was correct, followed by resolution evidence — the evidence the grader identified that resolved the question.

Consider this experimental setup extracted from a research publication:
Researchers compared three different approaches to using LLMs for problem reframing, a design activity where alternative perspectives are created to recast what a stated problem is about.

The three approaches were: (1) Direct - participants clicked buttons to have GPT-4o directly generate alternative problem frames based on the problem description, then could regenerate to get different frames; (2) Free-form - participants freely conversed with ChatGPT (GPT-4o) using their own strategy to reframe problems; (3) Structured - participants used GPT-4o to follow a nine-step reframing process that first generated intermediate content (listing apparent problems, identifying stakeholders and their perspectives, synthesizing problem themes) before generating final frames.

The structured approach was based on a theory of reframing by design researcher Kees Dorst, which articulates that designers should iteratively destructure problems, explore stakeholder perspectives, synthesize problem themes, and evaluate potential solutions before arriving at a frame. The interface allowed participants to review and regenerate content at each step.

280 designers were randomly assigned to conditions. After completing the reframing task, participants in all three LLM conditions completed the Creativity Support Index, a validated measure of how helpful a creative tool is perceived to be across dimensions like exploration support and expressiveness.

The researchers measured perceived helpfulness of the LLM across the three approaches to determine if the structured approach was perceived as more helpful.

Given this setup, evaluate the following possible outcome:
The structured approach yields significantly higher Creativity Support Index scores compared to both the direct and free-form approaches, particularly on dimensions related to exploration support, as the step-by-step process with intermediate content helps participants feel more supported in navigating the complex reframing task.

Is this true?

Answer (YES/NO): NO